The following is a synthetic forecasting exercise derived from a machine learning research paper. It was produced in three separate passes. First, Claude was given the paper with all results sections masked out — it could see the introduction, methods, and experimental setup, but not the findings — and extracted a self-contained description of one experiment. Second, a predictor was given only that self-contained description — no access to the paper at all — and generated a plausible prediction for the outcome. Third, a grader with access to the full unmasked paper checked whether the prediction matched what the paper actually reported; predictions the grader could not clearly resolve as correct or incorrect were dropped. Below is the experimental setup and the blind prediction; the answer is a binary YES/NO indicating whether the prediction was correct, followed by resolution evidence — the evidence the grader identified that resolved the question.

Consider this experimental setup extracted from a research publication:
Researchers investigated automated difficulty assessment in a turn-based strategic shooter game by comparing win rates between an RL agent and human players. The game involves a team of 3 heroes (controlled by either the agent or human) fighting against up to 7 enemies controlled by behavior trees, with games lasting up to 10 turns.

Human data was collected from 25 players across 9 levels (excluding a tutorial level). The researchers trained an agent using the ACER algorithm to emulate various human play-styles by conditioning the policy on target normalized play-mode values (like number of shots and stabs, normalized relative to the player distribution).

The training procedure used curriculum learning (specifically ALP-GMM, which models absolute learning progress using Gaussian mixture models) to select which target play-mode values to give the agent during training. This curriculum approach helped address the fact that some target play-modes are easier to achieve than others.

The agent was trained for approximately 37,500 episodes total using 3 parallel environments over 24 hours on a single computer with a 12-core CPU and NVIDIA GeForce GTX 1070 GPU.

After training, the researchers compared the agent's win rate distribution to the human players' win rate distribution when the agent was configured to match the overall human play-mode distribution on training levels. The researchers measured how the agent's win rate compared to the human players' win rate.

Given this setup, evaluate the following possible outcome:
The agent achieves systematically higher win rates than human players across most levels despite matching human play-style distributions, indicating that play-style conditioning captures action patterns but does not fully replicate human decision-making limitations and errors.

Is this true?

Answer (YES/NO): NO